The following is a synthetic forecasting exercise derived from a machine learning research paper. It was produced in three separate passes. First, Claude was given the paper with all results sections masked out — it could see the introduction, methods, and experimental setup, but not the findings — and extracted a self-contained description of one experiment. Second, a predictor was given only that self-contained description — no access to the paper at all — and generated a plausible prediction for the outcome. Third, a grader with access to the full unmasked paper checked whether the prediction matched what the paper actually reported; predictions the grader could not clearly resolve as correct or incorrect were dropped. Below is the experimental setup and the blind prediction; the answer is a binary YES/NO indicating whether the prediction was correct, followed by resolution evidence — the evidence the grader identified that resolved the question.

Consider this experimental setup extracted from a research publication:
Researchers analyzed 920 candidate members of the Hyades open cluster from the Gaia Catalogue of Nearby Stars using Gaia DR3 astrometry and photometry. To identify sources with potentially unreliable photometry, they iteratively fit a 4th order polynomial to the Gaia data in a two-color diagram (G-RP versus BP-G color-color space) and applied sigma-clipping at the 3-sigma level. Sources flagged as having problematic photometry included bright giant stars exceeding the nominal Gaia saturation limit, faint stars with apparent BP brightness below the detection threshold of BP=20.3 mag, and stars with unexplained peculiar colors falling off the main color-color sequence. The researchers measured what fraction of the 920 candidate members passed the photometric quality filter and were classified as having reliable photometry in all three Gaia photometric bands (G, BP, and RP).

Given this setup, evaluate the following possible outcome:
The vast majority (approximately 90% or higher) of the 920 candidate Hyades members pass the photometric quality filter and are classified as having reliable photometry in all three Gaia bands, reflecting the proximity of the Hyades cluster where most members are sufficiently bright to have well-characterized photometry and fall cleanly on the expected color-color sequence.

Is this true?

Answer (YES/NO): NO